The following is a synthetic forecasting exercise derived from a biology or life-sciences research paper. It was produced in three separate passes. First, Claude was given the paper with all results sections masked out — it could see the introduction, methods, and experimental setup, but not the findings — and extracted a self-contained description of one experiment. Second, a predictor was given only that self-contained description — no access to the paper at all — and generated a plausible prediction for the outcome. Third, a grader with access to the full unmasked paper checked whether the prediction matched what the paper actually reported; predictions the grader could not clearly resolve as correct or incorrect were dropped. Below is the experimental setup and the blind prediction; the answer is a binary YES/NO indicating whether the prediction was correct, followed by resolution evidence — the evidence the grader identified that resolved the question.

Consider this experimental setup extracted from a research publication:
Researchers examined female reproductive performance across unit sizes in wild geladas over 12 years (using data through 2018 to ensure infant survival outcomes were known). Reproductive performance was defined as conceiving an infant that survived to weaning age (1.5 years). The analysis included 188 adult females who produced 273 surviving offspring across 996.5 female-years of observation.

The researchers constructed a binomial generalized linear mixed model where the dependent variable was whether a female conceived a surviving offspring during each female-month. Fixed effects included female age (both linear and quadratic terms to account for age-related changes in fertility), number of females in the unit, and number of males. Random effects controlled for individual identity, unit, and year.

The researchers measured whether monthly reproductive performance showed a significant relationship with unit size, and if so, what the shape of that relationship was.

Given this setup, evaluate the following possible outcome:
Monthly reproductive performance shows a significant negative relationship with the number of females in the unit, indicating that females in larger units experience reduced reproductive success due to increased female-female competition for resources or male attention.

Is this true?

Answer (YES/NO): NO